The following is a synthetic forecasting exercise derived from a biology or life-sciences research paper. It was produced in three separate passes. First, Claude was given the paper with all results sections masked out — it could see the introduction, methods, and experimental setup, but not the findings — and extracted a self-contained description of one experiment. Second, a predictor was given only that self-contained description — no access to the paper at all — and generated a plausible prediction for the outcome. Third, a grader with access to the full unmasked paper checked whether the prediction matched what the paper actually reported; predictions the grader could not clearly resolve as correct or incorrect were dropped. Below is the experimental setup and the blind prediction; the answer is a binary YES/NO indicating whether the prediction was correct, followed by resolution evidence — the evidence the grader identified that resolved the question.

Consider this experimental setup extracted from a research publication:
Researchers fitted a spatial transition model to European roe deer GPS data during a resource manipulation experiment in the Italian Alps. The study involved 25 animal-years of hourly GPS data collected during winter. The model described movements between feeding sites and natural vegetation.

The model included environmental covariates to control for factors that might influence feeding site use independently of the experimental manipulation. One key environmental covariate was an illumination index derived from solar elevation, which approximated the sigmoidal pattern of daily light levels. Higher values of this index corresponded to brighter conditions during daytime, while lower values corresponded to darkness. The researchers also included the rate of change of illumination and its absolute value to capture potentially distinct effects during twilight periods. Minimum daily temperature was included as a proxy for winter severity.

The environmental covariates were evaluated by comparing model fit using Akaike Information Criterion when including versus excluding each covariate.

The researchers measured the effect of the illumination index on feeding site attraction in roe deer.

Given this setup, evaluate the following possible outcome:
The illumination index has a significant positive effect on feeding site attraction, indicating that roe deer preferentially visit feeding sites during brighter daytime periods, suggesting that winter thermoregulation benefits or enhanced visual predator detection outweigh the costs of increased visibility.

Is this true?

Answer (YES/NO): NO